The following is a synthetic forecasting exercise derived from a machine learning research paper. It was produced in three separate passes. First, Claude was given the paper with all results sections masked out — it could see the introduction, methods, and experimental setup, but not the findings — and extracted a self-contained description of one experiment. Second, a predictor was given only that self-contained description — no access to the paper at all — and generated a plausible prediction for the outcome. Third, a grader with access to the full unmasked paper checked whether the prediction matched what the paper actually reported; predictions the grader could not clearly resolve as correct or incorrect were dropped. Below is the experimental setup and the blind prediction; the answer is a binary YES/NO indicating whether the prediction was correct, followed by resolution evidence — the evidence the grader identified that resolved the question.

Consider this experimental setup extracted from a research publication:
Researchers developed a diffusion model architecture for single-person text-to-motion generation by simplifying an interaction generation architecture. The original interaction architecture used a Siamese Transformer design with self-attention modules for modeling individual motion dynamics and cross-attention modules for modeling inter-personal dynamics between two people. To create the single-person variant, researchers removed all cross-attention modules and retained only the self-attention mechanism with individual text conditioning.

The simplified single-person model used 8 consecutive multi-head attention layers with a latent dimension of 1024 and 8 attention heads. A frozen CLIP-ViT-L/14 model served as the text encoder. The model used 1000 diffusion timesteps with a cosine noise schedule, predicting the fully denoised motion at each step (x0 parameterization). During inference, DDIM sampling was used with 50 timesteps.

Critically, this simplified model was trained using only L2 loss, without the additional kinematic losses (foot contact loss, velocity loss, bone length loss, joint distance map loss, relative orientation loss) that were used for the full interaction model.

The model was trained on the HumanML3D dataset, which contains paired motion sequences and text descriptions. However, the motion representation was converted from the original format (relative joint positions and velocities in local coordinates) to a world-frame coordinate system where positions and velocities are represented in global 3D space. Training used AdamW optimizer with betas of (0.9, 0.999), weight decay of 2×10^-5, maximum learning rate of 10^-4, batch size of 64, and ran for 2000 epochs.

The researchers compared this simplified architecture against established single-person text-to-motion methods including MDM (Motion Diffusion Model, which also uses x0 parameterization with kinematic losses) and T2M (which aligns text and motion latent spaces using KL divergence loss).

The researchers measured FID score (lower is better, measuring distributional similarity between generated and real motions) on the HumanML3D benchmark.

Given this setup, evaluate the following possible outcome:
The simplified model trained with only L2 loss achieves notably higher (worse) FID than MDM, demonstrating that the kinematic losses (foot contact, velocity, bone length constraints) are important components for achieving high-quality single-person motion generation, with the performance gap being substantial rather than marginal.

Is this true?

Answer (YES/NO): YES